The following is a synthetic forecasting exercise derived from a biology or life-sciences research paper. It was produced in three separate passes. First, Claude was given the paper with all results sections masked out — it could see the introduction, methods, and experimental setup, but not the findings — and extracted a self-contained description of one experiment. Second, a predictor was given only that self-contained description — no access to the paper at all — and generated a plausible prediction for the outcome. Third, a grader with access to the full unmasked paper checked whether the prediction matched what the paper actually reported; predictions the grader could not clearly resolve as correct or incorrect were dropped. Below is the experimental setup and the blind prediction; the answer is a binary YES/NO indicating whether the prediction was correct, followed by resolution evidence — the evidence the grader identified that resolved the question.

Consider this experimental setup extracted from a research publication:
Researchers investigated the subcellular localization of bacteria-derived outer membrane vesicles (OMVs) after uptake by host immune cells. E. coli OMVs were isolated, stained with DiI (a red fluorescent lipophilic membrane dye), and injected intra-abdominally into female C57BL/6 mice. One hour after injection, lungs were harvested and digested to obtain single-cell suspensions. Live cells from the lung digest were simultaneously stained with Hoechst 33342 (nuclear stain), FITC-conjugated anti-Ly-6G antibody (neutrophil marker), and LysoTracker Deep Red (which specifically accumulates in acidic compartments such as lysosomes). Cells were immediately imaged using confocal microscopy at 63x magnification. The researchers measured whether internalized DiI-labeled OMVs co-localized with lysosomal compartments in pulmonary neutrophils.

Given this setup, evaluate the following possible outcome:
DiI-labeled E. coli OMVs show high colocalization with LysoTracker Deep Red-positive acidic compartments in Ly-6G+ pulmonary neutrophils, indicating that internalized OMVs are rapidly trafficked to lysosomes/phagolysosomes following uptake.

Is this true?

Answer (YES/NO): YES